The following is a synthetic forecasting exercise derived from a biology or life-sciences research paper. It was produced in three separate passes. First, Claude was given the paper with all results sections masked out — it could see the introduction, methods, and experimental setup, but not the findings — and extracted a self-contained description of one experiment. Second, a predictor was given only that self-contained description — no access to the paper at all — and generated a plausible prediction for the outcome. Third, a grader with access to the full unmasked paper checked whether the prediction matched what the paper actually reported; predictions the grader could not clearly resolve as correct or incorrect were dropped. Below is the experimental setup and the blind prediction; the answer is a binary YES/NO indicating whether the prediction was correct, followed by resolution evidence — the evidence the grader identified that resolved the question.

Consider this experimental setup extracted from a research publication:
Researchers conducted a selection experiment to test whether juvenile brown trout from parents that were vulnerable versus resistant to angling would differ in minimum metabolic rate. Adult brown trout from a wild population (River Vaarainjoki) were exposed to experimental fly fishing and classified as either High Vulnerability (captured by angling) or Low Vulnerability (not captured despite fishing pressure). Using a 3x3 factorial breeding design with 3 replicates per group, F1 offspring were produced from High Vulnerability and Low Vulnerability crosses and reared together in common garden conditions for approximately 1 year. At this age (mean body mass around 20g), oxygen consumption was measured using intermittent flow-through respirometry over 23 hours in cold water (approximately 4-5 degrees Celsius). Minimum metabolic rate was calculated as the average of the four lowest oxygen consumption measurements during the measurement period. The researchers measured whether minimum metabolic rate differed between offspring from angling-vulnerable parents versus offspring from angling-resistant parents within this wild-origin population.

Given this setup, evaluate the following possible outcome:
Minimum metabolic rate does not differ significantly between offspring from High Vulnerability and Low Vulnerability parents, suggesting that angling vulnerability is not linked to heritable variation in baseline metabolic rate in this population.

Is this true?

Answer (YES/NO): YES